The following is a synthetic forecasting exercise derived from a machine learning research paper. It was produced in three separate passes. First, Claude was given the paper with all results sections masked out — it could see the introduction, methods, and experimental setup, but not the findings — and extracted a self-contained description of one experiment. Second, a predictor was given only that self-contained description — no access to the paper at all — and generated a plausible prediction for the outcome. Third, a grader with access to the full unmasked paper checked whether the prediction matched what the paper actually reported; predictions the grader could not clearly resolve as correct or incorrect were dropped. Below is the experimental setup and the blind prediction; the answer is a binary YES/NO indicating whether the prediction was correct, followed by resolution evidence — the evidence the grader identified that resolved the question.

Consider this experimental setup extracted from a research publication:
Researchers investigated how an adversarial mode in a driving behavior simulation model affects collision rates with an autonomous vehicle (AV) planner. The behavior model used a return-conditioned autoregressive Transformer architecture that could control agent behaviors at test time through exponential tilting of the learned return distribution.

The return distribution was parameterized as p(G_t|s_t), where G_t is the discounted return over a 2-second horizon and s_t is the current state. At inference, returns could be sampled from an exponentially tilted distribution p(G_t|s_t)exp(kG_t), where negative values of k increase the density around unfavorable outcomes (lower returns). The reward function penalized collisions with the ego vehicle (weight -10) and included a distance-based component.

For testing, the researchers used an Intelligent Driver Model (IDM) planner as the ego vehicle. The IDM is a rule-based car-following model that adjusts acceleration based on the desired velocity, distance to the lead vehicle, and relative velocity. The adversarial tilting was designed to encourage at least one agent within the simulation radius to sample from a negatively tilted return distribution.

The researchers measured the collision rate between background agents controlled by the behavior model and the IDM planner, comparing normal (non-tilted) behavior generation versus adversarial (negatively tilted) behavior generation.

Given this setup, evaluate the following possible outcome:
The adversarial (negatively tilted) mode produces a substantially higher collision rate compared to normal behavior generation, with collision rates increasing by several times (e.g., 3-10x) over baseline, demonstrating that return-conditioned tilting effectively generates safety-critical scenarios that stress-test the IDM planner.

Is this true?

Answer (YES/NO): NO